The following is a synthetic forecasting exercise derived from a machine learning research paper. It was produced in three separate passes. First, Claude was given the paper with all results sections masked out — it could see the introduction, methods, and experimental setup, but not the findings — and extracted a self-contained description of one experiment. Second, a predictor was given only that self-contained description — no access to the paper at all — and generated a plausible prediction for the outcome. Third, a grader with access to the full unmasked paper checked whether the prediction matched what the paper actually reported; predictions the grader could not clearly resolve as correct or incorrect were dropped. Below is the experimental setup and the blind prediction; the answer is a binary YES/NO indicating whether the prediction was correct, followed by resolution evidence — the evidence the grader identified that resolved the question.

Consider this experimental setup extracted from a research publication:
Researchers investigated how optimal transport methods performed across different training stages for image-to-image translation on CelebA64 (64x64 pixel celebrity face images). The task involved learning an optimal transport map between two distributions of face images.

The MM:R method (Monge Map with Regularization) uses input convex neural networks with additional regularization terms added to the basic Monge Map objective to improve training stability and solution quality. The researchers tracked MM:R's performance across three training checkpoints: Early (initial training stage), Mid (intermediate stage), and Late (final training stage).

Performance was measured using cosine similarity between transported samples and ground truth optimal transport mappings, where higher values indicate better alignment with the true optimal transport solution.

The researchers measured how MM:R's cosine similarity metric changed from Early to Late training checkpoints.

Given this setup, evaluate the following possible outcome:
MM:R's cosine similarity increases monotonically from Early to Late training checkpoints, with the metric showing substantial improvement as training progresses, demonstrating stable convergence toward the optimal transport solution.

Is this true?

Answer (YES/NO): NO